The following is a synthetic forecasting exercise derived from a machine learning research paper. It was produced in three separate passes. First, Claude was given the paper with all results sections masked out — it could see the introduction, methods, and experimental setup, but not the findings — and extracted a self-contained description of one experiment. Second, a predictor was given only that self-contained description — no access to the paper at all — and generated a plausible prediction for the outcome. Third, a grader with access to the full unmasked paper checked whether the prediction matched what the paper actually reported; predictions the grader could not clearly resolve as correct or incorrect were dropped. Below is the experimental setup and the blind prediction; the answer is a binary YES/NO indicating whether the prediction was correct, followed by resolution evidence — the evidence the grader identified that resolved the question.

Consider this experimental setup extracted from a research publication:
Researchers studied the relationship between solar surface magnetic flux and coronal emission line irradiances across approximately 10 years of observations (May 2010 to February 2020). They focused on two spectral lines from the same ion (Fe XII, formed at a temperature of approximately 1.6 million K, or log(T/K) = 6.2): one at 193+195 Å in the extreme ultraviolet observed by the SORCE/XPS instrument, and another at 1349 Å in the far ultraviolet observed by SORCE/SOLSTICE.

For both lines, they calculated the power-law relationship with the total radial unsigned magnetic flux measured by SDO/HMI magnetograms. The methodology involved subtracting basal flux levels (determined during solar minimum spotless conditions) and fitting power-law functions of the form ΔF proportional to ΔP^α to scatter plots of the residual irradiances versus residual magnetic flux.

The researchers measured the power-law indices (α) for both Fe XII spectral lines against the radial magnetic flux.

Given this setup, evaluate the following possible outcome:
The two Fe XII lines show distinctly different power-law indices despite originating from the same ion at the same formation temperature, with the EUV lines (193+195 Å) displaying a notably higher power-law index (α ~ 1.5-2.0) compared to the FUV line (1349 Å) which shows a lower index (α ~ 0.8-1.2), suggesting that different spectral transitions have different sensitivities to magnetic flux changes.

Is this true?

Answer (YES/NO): NO